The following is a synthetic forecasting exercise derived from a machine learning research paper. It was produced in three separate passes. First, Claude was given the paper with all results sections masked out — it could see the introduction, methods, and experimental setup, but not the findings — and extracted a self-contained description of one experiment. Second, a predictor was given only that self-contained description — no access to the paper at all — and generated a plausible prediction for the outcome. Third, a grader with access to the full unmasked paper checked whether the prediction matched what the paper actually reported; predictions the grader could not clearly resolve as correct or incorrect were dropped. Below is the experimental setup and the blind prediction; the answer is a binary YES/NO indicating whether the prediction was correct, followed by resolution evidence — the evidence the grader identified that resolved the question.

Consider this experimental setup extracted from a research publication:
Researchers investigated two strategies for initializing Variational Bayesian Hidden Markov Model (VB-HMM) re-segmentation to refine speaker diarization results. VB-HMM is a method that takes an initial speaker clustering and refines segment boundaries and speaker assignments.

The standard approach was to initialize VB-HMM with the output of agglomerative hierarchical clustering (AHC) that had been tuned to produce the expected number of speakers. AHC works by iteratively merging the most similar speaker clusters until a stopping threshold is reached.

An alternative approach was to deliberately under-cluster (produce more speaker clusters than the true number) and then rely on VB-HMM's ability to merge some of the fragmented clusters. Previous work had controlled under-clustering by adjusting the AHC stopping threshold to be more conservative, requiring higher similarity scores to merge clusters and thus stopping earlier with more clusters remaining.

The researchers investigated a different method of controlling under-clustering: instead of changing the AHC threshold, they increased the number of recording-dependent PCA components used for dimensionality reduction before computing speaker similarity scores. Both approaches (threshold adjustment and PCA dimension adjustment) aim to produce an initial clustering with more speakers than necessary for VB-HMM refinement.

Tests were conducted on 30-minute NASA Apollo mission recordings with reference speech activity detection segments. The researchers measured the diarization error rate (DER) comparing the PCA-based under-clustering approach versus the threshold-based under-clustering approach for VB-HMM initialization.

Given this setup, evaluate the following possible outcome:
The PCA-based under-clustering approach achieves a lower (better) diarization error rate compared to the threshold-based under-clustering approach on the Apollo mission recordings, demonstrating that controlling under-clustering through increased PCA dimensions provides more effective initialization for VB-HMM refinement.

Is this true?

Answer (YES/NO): YES